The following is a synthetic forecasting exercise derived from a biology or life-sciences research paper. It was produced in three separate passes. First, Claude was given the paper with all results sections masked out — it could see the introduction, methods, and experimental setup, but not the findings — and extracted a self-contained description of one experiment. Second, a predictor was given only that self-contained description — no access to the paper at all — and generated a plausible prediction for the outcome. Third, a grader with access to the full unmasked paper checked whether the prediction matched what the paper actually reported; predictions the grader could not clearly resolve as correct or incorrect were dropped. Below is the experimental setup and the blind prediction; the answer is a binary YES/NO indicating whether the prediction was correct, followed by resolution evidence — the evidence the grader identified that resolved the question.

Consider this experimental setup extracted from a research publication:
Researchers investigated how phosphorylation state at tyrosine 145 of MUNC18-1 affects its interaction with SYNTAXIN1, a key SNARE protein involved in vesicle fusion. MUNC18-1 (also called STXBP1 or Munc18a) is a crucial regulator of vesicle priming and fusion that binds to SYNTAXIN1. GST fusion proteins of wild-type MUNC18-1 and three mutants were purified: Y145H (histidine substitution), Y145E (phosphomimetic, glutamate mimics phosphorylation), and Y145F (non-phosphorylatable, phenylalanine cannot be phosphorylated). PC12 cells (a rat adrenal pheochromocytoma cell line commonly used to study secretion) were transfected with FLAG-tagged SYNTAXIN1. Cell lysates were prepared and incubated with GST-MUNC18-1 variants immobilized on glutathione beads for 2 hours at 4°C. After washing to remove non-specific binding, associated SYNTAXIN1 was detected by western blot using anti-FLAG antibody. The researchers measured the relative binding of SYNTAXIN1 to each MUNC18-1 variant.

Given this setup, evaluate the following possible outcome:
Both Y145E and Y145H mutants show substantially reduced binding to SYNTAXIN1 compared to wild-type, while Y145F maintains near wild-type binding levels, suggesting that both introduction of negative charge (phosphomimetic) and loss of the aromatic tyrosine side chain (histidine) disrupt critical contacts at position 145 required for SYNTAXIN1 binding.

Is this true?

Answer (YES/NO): YES